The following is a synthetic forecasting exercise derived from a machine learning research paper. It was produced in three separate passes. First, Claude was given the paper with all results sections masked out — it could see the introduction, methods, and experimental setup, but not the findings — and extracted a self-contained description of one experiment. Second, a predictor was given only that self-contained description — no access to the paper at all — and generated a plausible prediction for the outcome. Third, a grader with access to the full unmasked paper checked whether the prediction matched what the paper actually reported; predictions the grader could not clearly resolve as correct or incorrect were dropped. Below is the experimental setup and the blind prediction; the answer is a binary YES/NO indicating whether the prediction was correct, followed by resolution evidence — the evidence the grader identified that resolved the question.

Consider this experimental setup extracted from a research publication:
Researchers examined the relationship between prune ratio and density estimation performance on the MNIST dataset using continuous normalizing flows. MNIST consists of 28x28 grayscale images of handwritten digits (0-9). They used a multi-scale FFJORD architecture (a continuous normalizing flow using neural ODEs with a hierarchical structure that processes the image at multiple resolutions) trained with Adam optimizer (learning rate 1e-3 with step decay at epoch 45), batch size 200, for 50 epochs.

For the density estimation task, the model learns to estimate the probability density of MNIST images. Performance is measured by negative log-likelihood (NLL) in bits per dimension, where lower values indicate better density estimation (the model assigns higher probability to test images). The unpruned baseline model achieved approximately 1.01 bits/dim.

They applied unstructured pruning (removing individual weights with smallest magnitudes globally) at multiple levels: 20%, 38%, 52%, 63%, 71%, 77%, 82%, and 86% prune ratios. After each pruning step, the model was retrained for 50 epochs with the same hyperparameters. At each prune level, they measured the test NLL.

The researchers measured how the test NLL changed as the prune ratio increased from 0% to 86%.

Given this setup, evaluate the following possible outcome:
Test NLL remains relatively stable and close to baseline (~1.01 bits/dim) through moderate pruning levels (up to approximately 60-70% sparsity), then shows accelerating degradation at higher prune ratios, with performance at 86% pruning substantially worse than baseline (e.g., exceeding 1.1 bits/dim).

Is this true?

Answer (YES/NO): NO